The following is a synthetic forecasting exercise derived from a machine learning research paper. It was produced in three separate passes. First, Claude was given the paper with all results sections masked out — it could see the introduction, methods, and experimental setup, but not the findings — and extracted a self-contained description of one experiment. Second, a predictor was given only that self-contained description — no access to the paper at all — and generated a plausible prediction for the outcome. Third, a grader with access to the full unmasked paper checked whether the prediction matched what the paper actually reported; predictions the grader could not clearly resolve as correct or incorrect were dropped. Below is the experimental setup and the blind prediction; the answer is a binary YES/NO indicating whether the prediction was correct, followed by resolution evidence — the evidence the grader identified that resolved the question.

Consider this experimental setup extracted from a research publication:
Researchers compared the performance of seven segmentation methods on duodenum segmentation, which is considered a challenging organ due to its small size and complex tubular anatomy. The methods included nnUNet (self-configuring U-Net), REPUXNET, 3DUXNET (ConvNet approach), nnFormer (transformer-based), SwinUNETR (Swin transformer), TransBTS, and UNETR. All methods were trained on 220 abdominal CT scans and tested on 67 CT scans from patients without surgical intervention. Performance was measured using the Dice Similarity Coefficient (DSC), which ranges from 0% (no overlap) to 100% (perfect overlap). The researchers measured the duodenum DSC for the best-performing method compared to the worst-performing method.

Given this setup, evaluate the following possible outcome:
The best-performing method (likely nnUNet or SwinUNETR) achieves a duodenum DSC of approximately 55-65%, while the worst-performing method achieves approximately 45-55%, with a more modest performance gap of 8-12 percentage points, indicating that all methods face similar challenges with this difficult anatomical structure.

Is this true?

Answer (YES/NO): NO